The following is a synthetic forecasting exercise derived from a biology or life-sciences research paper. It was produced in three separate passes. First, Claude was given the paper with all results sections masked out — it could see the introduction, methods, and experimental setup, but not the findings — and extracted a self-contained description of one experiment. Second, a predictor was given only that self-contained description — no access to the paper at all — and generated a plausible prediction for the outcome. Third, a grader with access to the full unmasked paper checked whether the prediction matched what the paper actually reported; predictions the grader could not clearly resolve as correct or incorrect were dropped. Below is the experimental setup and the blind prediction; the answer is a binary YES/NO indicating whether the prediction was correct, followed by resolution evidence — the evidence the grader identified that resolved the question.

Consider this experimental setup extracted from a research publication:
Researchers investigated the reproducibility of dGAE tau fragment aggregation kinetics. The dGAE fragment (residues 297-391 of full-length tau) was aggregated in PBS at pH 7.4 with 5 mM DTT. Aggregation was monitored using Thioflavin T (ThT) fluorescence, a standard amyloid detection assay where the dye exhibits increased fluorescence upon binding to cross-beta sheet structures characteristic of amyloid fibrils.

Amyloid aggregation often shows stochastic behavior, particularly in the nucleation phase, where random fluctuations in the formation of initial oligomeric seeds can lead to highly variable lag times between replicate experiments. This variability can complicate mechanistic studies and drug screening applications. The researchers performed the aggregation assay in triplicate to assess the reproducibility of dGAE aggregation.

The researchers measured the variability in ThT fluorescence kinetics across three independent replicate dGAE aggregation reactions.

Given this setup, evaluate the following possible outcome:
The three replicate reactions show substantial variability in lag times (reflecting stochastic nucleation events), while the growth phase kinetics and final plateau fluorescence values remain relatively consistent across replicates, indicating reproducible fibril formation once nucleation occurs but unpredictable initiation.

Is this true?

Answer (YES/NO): NO